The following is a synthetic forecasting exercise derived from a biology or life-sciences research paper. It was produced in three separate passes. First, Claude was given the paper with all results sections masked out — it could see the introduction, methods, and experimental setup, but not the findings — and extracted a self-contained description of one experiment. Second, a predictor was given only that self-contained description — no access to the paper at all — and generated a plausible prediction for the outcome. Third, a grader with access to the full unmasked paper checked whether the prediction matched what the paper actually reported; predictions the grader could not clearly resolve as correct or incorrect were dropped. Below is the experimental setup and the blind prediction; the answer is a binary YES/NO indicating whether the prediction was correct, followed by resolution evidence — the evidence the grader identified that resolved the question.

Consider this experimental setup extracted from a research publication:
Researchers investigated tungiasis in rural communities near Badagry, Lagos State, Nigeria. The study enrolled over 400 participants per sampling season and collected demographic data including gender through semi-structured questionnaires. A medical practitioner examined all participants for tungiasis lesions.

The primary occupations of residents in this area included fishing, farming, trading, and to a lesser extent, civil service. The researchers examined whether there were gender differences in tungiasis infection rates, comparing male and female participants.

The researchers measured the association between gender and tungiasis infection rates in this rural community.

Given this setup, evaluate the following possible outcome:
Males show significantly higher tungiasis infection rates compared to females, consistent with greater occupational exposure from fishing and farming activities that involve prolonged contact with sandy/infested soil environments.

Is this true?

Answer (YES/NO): NO